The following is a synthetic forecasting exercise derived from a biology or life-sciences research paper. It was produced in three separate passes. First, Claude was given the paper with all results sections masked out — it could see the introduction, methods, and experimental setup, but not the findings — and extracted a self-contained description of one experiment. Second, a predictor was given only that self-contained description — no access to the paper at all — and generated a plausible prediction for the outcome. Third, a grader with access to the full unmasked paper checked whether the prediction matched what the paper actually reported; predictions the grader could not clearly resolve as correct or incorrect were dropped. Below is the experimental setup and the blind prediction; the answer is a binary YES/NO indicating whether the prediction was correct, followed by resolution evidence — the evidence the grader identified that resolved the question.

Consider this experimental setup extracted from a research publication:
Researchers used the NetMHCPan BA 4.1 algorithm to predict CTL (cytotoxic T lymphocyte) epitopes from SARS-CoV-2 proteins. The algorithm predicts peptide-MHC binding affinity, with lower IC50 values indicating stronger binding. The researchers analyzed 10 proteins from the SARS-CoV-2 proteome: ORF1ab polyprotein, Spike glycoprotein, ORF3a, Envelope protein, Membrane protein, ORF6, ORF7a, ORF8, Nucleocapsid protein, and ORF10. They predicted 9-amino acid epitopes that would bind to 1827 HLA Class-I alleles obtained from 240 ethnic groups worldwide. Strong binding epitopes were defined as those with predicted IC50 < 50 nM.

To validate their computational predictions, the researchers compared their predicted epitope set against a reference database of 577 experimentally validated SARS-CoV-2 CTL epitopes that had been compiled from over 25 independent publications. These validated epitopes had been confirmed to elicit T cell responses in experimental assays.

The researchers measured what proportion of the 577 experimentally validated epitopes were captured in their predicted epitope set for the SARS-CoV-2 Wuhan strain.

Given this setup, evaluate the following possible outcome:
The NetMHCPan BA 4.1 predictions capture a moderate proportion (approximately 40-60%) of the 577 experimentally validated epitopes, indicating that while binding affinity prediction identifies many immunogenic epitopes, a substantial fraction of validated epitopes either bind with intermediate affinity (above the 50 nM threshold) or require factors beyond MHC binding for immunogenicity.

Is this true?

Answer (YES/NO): NO